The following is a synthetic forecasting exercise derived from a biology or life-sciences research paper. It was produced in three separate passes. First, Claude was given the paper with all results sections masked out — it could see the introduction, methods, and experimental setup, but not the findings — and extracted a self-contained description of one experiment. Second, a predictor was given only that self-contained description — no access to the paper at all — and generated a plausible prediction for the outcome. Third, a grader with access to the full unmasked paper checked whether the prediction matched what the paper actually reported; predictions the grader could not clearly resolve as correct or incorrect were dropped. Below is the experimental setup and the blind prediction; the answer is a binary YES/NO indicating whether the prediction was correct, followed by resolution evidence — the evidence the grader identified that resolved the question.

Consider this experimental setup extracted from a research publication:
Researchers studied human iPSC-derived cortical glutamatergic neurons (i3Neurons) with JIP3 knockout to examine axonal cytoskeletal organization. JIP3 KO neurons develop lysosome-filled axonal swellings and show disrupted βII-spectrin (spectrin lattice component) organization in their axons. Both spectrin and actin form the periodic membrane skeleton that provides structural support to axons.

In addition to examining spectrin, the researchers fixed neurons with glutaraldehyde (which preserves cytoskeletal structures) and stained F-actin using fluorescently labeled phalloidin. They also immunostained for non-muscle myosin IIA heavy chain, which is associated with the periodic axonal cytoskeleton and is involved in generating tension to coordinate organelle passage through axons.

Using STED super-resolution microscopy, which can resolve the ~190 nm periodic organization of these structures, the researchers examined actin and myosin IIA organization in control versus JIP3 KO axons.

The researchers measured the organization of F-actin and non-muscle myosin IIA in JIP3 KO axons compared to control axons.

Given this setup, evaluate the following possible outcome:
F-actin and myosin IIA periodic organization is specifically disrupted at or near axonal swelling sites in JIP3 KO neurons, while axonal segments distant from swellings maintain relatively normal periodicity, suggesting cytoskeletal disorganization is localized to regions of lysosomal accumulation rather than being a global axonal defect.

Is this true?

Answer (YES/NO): NO